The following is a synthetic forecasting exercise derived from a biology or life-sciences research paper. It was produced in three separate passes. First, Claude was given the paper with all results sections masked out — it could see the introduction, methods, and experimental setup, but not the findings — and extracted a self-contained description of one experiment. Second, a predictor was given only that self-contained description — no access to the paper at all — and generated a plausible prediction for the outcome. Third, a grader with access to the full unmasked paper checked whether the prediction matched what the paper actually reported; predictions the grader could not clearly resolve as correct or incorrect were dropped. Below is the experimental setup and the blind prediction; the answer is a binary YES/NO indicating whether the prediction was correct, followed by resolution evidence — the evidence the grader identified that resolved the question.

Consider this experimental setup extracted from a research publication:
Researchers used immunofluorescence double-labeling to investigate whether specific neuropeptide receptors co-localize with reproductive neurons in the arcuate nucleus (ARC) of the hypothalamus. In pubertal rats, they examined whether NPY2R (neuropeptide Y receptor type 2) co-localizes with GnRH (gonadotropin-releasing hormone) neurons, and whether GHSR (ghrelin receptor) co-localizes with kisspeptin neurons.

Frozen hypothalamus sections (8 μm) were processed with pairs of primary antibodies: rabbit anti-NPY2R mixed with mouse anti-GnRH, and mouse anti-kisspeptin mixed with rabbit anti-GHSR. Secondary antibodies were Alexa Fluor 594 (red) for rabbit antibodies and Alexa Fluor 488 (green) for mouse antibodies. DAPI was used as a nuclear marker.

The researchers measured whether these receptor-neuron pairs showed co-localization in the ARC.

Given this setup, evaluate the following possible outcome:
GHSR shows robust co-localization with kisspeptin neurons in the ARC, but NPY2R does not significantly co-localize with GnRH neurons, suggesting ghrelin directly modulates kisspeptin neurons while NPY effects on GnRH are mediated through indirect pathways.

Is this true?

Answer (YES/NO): NO